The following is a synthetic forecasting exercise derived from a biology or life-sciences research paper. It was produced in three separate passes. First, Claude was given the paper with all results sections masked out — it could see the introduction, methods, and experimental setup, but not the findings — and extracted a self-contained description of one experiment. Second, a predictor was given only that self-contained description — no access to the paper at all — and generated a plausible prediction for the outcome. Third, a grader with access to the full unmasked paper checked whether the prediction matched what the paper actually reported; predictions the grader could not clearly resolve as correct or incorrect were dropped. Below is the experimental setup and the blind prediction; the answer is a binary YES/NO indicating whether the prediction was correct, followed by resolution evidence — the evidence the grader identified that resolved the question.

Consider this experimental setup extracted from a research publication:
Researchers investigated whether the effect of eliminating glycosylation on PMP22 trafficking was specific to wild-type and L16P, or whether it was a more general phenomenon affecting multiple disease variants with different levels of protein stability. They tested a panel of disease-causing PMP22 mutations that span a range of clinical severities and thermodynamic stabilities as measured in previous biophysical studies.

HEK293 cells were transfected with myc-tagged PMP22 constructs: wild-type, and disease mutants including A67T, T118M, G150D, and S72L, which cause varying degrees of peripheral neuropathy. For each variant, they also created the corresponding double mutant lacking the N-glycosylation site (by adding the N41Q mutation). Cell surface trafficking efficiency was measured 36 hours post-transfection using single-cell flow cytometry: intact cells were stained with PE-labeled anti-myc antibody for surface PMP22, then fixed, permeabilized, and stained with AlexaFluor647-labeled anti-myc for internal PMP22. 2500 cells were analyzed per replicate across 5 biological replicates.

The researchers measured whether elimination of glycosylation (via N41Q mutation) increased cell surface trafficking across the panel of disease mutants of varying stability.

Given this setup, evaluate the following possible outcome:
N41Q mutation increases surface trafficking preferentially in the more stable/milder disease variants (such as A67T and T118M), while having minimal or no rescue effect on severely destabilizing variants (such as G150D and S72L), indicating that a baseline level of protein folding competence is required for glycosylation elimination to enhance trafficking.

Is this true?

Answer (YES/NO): NO